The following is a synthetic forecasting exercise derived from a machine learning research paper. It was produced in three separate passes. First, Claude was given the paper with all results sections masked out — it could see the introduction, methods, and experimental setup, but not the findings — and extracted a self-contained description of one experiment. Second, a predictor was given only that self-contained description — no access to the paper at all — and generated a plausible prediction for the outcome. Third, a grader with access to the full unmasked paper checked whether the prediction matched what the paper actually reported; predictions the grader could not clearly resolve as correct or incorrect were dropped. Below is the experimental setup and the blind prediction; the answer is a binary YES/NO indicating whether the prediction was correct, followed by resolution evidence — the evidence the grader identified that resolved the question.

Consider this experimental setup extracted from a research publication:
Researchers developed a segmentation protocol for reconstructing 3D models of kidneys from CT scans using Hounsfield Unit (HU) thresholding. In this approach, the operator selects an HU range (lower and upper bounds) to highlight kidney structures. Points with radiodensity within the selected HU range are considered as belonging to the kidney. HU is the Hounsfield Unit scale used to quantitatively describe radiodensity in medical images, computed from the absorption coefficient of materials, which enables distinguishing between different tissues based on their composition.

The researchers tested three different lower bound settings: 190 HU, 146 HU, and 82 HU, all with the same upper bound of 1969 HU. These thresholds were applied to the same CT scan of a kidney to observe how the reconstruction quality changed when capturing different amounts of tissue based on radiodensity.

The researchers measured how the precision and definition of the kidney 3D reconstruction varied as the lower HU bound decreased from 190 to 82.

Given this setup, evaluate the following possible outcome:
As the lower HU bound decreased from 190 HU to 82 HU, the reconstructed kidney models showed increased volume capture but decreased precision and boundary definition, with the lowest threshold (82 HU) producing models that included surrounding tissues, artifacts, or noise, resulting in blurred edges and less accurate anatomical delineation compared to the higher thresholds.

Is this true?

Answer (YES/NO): NO